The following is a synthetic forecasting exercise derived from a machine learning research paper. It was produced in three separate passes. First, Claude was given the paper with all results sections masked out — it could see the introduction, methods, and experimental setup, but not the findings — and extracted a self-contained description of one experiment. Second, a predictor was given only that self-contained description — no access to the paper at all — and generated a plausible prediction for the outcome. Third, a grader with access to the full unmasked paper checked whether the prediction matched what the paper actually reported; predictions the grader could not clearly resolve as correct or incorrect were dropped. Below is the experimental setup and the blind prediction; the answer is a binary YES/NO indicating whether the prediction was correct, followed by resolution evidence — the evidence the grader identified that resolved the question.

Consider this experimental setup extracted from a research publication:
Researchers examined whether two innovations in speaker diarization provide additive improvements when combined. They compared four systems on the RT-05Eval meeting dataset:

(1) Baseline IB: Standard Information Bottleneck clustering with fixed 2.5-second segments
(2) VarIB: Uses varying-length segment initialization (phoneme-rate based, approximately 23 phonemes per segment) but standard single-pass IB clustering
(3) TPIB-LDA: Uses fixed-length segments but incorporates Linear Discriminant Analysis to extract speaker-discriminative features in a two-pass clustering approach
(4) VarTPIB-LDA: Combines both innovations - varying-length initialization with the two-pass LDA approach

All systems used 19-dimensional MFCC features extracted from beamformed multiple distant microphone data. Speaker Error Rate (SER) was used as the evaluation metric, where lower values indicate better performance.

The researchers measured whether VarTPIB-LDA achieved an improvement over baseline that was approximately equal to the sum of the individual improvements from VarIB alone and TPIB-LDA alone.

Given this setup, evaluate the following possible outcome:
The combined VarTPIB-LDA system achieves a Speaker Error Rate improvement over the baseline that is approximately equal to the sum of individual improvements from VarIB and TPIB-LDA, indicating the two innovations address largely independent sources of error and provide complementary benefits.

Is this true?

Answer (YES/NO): NO